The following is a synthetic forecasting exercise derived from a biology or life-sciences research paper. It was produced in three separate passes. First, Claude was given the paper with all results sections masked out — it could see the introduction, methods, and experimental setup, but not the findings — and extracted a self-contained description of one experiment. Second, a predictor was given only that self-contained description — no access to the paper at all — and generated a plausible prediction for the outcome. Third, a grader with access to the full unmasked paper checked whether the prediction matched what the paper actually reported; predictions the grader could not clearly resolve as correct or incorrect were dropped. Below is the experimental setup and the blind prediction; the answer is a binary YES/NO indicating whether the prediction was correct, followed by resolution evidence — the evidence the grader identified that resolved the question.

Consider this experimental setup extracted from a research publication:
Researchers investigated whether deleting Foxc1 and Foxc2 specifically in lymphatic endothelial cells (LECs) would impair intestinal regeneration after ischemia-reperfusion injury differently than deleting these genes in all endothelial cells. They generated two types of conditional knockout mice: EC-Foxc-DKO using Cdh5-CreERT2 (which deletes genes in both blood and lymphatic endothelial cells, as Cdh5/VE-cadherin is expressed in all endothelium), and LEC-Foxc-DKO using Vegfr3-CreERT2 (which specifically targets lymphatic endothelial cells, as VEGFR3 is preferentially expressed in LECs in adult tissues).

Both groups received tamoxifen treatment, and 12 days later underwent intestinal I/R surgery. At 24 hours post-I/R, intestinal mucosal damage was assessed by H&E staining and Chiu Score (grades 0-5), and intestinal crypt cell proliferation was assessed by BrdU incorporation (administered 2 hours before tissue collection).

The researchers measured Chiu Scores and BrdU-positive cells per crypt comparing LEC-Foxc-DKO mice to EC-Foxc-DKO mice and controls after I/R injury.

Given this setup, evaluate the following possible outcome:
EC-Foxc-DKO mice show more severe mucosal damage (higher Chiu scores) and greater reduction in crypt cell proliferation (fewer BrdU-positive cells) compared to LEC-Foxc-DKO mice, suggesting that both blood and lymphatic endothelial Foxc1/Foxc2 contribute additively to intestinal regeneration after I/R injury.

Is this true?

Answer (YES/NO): YES